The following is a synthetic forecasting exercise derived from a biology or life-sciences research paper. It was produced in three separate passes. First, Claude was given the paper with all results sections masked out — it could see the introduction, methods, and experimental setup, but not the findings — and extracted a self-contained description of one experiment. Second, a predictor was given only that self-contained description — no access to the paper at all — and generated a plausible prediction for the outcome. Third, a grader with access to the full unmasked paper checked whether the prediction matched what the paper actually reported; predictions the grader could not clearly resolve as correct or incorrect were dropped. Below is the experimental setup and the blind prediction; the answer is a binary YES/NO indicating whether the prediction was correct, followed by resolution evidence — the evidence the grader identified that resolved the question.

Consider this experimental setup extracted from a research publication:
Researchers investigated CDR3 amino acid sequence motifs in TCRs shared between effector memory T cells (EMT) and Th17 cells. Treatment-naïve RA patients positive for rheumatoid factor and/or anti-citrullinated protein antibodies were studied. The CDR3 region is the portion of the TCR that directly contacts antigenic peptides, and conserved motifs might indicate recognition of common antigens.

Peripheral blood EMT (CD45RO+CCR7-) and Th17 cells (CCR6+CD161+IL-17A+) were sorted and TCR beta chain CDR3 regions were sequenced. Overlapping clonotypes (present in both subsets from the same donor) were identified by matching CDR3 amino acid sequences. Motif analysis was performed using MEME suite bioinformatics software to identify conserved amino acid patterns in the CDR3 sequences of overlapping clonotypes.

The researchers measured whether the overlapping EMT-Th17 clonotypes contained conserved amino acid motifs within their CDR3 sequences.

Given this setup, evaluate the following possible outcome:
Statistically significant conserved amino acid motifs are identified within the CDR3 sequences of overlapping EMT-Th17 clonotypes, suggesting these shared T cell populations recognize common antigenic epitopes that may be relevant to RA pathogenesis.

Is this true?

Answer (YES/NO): NO